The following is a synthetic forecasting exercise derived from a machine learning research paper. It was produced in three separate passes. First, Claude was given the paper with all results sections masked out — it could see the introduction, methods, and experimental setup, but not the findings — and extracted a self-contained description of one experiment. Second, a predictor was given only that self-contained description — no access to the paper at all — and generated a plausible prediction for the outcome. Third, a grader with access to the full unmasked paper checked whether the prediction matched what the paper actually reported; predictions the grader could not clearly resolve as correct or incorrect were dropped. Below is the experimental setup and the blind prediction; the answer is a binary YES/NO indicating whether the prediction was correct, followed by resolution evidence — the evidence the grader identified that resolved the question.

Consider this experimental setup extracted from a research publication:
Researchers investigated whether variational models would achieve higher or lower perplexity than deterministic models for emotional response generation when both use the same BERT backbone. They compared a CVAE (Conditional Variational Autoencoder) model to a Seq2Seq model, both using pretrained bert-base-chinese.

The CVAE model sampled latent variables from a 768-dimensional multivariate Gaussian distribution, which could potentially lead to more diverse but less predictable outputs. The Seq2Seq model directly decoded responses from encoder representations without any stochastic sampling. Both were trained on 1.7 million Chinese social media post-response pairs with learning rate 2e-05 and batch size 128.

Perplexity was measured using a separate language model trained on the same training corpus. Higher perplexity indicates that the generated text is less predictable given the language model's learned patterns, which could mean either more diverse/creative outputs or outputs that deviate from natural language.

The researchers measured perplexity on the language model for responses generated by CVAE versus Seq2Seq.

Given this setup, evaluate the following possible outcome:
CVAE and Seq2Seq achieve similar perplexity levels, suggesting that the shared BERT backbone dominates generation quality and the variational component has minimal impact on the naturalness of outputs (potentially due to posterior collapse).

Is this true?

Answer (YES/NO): NO